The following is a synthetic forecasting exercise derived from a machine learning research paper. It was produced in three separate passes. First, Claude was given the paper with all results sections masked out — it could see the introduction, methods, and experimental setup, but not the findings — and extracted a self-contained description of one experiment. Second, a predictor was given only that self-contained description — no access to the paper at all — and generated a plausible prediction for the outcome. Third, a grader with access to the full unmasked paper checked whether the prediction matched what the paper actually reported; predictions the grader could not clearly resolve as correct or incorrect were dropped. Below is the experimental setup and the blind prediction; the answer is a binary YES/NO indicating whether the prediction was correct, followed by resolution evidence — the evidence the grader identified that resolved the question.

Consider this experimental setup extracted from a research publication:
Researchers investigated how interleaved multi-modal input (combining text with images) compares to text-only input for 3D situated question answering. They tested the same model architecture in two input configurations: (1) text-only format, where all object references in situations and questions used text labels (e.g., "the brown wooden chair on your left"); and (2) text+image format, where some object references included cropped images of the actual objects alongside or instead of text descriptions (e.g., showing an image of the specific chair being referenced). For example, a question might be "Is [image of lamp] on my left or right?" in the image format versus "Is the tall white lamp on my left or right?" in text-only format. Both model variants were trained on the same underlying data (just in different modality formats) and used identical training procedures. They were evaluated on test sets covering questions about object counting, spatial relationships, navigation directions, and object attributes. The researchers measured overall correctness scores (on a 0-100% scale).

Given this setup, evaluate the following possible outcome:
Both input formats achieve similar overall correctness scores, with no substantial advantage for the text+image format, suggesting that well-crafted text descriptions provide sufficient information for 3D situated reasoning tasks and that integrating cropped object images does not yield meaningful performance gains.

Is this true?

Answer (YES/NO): NO